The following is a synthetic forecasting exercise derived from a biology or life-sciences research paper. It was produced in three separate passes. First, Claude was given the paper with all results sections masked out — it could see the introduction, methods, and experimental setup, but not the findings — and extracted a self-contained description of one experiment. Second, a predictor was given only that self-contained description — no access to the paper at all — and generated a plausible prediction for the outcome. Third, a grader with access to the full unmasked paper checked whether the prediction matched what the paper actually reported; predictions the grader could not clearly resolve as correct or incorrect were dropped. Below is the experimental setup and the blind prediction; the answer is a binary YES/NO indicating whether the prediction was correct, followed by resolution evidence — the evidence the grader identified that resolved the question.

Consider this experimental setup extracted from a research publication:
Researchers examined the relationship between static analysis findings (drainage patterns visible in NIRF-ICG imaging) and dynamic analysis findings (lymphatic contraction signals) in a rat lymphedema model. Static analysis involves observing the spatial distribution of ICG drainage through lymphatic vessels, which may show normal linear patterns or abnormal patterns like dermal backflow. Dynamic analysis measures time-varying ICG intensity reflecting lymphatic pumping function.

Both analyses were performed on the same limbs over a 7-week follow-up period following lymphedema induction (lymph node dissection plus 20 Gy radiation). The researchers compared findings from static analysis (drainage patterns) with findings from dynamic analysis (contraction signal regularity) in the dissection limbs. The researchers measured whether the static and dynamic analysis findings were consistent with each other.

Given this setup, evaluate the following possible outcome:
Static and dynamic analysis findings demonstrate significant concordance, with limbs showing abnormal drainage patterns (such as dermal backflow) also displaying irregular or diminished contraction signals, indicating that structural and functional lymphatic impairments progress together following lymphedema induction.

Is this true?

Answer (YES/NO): YES